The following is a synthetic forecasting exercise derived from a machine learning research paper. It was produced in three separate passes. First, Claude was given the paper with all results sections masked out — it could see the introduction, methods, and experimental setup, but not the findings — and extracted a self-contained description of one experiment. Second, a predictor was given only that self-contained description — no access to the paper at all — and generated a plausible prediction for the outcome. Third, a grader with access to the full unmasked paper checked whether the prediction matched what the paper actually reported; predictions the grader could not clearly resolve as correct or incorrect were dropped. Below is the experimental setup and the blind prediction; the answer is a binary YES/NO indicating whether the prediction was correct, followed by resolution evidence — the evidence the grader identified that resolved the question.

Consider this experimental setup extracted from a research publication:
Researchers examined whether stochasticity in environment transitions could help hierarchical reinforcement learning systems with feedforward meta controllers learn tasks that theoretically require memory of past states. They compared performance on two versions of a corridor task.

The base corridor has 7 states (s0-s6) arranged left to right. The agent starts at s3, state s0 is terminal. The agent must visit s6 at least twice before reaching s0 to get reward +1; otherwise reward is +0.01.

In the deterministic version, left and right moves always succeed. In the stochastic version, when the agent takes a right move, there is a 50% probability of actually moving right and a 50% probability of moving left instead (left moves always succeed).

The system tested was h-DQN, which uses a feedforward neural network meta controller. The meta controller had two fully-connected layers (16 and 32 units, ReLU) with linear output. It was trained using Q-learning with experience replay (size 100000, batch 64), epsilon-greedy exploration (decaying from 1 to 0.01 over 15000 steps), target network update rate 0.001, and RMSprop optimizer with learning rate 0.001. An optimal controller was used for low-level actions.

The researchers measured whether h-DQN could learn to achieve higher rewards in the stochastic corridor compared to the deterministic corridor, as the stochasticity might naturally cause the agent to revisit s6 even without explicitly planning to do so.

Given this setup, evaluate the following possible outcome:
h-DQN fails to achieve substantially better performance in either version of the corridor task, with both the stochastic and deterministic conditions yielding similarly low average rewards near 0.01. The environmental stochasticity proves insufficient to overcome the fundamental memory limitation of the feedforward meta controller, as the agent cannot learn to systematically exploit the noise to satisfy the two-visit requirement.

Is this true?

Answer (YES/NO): NO